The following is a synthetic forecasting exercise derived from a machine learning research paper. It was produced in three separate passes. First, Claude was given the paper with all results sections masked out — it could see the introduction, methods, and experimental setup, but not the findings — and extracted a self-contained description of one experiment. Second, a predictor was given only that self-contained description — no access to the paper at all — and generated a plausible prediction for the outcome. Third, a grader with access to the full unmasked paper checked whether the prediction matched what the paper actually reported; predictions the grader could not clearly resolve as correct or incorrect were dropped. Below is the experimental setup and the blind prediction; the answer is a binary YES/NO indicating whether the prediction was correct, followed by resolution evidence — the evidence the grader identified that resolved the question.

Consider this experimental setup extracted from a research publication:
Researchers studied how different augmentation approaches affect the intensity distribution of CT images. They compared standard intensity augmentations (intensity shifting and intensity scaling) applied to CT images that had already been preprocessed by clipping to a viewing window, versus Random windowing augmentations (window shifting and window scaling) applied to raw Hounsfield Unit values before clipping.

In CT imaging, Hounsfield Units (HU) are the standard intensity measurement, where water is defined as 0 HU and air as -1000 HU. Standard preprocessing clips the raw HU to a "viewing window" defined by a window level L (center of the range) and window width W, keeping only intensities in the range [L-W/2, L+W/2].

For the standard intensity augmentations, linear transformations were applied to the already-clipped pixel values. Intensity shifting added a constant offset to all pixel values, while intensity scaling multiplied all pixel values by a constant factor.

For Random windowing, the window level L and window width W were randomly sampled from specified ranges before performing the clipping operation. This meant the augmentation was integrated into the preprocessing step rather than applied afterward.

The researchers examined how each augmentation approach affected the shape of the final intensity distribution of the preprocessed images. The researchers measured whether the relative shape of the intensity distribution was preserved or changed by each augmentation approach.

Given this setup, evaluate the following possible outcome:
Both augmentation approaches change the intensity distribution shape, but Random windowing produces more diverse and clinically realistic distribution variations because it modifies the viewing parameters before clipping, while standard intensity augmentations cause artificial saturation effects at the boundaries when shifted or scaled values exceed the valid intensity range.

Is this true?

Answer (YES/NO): NO